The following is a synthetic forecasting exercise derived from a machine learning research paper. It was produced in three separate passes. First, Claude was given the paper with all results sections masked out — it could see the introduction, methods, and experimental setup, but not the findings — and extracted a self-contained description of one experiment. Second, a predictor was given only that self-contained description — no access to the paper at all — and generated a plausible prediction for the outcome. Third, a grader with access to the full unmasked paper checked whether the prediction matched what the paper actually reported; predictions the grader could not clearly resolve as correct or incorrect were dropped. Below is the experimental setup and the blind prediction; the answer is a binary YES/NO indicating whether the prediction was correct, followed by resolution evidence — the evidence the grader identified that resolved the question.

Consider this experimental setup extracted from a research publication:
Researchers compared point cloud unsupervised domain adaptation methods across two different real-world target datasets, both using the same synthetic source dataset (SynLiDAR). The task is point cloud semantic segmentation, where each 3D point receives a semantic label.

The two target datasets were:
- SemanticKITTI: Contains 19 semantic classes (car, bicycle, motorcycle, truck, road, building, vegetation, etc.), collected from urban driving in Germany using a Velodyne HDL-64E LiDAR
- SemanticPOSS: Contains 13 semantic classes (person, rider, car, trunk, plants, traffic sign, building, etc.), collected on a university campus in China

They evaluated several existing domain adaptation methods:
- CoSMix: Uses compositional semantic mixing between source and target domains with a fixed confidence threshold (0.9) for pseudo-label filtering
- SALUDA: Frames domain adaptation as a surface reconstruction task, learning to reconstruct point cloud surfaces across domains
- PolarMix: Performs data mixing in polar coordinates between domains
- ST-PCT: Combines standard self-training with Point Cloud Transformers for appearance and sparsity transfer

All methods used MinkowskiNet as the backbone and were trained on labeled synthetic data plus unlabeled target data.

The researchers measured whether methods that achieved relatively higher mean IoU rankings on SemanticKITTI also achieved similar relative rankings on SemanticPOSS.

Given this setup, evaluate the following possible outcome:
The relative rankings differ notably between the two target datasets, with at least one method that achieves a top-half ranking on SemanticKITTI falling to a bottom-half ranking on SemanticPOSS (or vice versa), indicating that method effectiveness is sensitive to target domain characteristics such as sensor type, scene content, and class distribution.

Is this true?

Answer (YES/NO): NO